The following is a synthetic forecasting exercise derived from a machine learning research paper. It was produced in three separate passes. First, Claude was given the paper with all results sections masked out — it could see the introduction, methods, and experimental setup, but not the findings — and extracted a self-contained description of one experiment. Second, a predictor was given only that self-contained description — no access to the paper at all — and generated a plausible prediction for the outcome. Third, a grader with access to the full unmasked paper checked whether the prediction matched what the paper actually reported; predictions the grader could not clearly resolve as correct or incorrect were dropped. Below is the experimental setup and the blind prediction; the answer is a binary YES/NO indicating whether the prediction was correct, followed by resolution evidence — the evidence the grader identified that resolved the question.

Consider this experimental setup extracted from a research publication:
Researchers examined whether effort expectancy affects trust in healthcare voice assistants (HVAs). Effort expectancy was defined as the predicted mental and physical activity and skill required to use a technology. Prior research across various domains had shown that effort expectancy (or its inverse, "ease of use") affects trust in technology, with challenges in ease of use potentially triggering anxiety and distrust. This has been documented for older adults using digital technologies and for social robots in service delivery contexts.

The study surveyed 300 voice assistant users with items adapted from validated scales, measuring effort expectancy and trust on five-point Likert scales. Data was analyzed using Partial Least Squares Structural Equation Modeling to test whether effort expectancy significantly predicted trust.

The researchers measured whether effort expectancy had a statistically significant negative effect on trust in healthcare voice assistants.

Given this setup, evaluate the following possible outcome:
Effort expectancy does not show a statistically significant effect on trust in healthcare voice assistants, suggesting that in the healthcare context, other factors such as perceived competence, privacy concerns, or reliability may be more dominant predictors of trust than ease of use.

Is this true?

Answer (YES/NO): NO